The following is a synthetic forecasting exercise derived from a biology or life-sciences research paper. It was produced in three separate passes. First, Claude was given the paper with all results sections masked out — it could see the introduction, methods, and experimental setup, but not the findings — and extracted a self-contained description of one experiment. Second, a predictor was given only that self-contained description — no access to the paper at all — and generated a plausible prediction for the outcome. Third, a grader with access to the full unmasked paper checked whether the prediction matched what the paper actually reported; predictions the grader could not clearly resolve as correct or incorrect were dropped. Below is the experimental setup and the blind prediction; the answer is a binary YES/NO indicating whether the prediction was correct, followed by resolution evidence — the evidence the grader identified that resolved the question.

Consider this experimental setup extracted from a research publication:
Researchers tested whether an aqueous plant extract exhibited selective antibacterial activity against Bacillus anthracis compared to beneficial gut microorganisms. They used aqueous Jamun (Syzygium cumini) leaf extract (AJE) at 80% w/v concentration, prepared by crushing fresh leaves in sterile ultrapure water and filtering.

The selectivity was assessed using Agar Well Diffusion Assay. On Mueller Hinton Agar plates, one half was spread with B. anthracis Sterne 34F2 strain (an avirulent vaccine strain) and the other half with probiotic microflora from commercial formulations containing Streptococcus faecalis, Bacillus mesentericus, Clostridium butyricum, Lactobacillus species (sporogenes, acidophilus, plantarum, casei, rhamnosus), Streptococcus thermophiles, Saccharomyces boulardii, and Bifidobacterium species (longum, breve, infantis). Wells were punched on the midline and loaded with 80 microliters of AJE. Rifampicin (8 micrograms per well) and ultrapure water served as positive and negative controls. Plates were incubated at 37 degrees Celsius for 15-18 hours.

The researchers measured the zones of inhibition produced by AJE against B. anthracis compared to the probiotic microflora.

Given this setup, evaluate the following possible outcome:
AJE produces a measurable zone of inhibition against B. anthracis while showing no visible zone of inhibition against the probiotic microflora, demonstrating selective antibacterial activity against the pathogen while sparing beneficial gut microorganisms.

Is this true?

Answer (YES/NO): YES